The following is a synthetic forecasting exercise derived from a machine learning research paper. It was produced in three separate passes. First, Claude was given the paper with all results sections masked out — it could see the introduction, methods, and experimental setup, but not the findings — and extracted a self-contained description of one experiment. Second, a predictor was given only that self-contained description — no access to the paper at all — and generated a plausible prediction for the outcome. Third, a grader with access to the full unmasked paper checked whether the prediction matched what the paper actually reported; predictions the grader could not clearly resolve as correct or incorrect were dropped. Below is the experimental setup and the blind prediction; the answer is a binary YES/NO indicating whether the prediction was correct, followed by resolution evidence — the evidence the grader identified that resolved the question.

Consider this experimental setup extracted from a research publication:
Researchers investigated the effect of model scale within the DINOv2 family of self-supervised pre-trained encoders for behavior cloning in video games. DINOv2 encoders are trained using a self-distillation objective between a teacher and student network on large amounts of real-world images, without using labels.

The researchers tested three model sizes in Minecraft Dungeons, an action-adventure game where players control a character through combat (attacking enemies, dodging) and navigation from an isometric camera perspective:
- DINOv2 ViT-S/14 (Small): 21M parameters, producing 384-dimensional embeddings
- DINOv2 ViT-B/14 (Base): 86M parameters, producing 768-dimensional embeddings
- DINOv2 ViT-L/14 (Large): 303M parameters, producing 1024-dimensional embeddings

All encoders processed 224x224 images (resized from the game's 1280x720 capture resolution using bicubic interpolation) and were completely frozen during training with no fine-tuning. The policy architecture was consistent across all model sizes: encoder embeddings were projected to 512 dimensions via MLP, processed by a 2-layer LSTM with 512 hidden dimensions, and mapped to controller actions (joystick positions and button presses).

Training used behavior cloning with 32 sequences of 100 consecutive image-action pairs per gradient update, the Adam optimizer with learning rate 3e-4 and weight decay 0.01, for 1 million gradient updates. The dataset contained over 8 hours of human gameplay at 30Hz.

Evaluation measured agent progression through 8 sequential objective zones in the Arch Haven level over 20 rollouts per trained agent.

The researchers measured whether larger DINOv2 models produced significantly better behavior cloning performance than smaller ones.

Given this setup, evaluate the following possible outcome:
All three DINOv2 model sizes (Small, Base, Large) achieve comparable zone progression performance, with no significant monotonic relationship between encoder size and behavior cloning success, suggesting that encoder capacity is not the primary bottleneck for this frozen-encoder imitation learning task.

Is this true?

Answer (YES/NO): NO